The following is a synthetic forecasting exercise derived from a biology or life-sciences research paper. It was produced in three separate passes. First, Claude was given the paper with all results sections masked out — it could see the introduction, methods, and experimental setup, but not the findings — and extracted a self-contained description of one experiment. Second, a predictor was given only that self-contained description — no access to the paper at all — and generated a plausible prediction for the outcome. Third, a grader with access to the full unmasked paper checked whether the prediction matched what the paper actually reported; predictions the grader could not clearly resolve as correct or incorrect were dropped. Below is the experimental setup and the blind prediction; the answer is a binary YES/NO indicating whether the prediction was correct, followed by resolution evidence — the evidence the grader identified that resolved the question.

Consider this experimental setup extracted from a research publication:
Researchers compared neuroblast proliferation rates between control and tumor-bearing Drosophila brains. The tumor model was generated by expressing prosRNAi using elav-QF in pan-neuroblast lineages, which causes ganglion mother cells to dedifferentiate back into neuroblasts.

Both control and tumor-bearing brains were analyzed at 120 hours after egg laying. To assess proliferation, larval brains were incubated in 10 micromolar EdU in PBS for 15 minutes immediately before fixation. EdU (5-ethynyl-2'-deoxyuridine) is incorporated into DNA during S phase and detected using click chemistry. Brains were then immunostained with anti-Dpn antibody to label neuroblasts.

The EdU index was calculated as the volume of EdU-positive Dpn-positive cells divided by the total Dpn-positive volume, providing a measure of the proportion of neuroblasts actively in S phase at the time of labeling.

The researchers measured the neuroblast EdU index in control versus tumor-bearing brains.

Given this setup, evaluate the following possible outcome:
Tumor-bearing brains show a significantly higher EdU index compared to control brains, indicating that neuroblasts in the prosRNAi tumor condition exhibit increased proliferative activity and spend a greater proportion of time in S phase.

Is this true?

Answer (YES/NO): YES